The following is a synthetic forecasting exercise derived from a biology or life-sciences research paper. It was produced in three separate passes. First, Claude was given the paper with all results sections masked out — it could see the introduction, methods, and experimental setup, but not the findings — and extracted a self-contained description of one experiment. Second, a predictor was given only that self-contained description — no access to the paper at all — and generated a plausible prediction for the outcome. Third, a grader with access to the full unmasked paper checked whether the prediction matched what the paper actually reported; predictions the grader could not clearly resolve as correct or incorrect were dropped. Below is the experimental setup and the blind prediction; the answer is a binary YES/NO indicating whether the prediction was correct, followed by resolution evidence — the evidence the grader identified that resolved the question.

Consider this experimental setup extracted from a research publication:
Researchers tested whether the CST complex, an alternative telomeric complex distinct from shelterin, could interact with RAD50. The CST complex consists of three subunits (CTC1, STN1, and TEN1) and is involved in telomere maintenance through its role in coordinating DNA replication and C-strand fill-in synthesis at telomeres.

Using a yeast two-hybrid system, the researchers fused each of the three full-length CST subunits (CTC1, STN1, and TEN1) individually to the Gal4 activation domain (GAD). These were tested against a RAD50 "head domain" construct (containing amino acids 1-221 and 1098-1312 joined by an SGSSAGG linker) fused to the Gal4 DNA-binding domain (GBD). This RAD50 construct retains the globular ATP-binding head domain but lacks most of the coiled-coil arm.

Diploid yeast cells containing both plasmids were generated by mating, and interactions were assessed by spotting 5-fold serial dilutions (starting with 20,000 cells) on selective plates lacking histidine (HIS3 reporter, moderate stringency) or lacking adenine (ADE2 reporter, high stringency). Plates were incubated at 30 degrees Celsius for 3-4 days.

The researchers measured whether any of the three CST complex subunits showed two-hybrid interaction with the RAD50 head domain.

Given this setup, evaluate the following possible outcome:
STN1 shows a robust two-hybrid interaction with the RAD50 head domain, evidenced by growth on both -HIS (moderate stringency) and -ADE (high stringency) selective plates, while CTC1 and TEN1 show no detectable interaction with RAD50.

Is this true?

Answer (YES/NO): NO